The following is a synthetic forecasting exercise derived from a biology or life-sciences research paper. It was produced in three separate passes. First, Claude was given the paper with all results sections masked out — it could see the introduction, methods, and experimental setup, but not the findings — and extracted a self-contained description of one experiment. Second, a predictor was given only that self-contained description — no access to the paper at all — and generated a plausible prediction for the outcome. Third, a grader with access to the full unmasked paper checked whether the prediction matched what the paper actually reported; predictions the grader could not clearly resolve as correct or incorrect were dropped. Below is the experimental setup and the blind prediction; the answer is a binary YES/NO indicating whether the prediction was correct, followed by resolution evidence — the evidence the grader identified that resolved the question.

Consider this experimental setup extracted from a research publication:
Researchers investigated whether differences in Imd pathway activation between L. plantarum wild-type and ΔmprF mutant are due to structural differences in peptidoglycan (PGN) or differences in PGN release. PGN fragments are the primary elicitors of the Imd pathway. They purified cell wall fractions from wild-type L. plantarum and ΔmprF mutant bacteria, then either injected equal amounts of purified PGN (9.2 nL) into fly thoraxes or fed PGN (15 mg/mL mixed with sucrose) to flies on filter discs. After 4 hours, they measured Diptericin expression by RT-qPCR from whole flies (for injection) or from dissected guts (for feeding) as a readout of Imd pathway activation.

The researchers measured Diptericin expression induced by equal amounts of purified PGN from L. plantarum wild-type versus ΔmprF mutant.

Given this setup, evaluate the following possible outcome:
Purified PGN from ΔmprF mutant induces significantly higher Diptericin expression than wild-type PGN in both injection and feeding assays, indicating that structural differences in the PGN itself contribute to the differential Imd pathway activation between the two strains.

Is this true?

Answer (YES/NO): NO